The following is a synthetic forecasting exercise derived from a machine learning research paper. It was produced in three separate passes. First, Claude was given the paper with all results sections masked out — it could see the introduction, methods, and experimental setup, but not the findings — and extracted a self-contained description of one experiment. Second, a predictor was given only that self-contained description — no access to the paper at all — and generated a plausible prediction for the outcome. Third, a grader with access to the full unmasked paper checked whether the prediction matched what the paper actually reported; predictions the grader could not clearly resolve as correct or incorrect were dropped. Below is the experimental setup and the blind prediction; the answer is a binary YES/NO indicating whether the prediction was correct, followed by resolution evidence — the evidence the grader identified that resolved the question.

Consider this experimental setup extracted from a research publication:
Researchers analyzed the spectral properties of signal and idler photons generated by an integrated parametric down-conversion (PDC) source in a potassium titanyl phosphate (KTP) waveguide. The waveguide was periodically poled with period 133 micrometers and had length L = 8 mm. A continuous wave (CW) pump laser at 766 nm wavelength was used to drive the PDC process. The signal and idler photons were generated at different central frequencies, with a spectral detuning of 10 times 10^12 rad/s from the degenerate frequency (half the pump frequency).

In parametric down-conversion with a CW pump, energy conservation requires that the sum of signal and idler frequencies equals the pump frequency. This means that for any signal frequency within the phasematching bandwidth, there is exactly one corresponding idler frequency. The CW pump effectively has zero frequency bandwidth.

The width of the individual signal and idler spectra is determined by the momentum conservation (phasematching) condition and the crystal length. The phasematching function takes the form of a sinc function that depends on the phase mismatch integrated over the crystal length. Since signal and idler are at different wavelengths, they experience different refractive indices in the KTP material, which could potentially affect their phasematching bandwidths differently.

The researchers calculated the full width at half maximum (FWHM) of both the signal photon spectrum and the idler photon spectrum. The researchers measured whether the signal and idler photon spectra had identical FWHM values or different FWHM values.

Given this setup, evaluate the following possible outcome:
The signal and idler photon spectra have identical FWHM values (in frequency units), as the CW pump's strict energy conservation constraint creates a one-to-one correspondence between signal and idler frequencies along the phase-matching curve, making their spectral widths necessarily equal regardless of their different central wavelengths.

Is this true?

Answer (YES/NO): YES